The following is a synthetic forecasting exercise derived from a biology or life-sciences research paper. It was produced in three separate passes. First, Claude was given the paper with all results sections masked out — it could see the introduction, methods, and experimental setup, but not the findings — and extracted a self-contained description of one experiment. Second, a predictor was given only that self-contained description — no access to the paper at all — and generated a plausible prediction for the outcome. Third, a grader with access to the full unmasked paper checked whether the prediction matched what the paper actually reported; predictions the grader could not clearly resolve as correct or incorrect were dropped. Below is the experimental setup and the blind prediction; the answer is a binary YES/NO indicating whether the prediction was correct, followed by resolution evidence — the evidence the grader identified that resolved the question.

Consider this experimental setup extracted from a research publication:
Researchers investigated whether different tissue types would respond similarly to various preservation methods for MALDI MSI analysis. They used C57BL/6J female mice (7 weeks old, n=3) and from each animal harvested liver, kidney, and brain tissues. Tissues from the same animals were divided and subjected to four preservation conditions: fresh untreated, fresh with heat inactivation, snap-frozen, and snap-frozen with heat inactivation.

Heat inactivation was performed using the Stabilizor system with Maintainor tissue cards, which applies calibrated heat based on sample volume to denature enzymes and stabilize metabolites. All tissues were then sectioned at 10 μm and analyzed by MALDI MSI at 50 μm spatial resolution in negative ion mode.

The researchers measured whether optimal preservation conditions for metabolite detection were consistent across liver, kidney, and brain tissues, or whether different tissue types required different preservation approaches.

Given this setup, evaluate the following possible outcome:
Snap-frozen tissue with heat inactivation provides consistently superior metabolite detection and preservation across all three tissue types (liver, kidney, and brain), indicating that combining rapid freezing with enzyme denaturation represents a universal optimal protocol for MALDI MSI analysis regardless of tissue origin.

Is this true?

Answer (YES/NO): NO